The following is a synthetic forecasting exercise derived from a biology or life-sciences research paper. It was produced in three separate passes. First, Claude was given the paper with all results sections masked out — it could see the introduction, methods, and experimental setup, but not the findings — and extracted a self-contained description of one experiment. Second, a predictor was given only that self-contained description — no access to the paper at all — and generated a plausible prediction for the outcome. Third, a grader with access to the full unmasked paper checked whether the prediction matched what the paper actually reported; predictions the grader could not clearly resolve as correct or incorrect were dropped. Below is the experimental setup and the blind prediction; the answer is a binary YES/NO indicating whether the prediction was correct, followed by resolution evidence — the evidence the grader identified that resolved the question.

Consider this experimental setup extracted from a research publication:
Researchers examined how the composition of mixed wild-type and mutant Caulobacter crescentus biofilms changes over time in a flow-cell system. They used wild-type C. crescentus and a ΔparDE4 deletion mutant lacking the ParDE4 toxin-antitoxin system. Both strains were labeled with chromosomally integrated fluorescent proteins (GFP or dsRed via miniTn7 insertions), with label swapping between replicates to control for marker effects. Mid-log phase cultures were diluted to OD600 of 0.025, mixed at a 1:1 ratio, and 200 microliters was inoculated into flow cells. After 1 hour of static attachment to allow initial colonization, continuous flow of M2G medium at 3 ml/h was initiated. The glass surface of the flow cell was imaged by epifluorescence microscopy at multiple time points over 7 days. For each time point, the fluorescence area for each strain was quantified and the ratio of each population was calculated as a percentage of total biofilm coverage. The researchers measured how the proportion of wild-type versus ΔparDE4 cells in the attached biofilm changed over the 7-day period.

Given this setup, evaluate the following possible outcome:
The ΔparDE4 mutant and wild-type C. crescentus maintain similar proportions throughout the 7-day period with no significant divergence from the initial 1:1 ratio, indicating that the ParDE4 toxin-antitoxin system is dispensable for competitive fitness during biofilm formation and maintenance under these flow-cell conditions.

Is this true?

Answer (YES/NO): NO